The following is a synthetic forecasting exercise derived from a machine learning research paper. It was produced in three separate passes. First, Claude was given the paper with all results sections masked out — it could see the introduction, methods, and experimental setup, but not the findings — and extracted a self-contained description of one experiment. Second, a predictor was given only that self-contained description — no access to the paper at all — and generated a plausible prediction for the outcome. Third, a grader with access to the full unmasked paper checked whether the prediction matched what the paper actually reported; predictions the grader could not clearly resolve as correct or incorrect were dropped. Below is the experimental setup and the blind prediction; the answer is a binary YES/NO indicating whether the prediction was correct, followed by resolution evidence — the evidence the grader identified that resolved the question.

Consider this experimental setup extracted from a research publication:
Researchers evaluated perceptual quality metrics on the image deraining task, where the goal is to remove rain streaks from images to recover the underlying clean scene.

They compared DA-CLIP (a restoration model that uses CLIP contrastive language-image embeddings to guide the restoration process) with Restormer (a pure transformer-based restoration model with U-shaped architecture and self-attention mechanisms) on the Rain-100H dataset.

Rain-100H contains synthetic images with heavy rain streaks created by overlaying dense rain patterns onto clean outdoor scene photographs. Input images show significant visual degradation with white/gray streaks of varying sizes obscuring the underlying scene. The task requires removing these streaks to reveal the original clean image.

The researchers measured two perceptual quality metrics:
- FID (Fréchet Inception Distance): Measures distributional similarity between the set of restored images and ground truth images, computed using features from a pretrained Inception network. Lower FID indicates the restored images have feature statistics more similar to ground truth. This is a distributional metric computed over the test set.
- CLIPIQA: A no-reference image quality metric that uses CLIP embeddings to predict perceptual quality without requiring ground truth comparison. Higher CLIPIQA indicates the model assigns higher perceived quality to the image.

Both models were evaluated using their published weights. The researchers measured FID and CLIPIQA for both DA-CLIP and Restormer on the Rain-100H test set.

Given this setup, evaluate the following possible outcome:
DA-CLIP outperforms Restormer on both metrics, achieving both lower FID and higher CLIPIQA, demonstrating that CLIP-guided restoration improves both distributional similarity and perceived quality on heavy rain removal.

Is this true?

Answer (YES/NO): NO